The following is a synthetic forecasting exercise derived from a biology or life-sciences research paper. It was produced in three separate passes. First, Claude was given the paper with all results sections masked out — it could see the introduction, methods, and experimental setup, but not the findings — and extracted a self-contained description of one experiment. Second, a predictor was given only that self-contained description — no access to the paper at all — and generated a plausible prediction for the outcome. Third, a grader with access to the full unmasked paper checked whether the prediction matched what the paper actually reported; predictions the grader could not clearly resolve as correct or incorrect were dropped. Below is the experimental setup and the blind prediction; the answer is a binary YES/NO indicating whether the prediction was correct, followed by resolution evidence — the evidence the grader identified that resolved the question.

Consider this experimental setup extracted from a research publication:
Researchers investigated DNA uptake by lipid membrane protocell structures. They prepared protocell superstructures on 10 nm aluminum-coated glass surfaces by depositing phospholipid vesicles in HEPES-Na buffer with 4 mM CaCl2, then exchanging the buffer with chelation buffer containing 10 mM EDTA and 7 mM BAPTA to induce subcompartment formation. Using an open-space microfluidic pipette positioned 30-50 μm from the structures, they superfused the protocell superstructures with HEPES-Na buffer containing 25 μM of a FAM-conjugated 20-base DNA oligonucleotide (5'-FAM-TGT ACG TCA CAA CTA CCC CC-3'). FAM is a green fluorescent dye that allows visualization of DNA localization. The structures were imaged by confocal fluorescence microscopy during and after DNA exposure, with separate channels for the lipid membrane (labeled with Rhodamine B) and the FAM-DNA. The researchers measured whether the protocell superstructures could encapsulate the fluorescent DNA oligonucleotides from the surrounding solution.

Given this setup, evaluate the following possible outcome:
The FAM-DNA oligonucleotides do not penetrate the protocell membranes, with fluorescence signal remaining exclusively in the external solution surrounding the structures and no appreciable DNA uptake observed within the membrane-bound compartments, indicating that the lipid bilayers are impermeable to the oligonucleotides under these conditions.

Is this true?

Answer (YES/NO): NO